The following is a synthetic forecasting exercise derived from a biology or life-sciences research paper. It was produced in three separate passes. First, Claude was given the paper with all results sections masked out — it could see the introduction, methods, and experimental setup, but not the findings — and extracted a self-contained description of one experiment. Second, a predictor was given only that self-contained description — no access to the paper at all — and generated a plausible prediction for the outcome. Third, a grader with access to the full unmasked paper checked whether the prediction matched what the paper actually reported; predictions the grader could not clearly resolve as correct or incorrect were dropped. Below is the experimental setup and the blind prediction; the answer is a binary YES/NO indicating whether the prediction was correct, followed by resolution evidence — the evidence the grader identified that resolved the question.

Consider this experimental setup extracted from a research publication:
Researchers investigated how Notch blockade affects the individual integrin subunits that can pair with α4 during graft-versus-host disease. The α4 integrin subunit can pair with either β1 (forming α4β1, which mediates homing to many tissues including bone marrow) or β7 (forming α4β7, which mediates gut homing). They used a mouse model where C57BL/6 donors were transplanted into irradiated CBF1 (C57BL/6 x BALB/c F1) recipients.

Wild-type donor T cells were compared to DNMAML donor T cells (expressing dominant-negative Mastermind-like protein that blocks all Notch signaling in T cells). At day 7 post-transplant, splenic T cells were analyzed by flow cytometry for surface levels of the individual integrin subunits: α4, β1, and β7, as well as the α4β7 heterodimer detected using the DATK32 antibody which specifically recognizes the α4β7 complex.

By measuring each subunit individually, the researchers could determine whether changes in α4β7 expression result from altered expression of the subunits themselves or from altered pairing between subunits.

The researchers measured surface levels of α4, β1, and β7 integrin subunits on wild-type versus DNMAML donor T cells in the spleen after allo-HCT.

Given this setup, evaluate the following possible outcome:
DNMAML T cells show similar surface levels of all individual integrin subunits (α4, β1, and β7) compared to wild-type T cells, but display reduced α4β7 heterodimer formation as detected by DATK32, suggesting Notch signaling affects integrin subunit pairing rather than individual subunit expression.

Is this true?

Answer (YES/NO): NO